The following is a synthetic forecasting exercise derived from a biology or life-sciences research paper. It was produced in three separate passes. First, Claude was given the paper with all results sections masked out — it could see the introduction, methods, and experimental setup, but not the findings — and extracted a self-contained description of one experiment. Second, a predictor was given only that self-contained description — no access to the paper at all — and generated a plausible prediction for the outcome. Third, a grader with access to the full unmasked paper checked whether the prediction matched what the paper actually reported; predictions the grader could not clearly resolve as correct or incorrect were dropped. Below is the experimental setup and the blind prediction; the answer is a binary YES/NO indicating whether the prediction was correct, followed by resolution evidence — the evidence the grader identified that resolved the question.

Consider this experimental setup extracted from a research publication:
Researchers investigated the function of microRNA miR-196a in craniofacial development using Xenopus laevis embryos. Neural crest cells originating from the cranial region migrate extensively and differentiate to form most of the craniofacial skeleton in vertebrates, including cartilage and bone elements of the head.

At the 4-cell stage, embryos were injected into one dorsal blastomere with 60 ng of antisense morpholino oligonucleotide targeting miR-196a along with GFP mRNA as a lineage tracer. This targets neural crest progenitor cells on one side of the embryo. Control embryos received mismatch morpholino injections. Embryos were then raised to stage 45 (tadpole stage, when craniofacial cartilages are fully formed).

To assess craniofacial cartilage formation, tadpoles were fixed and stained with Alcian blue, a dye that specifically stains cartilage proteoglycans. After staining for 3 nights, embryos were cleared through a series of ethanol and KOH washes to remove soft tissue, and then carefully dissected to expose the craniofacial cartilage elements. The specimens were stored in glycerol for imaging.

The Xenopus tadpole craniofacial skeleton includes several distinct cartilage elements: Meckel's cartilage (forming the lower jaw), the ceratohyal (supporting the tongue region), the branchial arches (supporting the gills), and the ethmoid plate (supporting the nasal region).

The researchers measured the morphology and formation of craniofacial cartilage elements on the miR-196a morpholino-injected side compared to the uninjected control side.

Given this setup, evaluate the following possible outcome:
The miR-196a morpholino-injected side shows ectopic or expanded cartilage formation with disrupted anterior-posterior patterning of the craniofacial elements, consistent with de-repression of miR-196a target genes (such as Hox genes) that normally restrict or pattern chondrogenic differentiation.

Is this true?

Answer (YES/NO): NO